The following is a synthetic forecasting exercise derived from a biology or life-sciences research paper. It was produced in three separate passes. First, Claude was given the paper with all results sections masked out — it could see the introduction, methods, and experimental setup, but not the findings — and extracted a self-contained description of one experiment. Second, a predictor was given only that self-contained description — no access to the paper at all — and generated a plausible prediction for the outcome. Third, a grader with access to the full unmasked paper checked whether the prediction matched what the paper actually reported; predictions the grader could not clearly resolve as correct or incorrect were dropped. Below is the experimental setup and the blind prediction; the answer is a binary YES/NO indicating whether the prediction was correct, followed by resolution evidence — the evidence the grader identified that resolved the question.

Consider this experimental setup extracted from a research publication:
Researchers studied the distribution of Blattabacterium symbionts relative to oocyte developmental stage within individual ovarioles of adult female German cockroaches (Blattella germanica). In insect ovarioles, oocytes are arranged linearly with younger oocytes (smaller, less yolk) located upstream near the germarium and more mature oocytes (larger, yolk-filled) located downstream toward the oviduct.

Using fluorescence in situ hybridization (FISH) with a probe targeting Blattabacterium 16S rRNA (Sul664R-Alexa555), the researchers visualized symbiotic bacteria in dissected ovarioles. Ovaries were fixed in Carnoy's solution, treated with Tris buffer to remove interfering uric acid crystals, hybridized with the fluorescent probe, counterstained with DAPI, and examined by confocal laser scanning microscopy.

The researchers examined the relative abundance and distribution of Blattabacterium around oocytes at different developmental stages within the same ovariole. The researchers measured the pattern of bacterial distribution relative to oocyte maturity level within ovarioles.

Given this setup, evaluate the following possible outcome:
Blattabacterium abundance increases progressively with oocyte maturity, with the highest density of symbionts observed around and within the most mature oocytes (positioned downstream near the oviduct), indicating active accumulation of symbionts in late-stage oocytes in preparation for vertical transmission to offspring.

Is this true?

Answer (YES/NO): NO